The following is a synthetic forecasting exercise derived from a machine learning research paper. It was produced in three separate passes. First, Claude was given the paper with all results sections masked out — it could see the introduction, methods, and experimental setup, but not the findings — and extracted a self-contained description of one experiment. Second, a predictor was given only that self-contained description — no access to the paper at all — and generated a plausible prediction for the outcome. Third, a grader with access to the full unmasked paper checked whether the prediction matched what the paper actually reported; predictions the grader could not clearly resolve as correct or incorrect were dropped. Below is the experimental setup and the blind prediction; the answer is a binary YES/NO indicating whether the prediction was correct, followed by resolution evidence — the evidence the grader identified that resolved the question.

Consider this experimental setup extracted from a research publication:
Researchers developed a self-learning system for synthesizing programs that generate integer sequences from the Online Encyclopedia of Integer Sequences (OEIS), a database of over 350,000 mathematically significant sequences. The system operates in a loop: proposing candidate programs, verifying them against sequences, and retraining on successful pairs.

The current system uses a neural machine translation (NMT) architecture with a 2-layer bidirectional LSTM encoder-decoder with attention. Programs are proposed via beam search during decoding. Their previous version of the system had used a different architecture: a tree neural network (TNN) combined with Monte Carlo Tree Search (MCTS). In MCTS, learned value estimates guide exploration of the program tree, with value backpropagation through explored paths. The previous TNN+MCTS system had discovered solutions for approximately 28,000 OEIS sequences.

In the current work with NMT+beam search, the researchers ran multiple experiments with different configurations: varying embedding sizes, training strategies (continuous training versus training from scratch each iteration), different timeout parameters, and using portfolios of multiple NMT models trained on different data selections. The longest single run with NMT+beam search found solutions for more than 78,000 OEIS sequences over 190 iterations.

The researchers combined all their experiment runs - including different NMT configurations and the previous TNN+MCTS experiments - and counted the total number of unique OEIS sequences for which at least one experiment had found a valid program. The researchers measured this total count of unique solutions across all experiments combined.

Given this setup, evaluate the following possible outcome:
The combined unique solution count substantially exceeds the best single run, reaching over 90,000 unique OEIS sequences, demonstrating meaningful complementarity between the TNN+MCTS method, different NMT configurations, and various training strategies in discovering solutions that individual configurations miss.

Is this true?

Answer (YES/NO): NO